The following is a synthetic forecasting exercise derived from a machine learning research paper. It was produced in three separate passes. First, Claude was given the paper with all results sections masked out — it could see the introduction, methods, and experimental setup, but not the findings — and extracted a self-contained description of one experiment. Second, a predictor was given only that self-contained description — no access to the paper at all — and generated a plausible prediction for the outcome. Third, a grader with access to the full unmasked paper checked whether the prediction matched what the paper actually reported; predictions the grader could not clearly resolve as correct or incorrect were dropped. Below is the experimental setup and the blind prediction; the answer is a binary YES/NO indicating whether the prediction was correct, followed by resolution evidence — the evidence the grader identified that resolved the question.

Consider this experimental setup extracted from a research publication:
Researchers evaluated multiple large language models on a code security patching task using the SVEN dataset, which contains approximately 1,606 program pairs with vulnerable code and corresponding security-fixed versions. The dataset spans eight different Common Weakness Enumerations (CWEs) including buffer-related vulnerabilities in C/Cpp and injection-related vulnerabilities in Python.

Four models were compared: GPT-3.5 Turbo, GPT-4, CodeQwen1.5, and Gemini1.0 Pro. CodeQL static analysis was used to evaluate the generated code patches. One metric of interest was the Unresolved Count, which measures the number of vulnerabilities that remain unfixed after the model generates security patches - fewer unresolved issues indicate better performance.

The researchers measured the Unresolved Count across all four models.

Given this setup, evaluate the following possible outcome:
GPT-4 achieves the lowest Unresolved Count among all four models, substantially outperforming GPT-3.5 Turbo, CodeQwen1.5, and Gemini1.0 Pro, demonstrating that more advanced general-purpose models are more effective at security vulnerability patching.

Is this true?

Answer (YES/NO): NO